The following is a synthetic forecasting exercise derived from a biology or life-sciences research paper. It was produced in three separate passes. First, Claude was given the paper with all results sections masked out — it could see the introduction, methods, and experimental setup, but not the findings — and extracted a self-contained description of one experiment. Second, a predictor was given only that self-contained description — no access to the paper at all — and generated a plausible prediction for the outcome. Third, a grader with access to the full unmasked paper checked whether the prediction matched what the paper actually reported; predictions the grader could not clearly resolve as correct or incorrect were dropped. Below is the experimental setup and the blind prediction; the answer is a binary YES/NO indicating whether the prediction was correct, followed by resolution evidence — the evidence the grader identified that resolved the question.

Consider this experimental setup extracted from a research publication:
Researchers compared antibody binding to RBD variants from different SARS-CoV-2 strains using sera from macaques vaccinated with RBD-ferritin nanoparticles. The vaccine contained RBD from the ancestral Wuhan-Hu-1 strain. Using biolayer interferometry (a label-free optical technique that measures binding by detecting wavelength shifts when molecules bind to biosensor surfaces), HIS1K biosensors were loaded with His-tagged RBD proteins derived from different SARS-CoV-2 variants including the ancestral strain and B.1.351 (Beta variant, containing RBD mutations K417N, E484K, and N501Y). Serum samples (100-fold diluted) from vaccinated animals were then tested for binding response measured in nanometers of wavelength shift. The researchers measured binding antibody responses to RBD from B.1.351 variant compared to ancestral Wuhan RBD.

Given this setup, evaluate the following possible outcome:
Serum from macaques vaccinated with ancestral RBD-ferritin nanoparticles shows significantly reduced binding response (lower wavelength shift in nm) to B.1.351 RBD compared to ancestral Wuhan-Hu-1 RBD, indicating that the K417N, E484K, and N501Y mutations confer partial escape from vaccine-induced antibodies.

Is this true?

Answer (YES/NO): NO